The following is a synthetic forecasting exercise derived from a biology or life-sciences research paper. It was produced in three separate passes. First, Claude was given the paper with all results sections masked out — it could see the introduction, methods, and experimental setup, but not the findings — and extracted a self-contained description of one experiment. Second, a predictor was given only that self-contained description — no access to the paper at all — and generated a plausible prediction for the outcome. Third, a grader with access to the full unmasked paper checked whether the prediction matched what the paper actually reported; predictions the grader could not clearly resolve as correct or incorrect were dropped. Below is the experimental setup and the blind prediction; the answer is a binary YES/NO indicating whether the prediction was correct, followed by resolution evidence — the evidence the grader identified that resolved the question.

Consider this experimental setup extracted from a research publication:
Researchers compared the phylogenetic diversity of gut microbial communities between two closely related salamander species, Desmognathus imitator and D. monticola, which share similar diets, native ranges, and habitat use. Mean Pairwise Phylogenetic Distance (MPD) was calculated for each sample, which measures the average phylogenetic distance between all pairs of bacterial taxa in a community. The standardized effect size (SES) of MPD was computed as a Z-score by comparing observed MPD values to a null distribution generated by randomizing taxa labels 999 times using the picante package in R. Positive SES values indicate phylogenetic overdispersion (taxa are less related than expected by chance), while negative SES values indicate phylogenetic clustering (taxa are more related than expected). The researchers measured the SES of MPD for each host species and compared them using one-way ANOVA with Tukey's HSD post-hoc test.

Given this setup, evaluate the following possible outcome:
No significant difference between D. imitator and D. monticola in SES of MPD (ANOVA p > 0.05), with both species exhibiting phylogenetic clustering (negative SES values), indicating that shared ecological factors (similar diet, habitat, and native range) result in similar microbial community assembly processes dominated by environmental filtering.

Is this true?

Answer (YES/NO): NO